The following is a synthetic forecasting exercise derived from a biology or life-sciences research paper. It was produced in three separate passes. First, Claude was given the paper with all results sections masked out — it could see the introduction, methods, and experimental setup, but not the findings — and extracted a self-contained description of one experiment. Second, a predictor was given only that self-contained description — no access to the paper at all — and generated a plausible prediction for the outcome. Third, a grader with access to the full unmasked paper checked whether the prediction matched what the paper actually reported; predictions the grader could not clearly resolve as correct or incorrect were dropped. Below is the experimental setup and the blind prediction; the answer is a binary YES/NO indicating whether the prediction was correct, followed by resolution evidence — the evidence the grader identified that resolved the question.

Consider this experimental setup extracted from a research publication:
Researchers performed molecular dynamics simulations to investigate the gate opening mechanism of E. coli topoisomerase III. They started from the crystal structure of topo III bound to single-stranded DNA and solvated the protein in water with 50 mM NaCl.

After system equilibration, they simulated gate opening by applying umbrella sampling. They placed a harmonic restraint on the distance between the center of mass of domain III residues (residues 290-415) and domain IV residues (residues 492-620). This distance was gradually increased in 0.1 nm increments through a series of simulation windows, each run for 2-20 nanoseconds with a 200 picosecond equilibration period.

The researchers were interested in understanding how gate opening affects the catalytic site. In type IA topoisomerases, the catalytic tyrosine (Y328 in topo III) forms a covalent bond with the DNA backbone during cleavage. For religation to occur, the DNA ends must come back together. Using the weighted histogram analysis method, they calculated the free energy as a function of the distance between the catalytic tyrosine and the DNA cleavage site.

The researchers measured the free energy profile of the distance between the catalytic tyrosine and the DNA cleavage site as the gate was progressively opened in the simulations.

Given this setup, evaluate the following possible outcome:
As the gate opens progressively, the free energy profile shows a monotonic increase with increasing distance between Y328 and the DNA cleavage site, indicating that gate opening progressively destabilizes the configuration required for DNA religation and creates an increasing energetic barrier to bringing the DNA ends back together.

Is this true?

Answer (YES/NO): NO